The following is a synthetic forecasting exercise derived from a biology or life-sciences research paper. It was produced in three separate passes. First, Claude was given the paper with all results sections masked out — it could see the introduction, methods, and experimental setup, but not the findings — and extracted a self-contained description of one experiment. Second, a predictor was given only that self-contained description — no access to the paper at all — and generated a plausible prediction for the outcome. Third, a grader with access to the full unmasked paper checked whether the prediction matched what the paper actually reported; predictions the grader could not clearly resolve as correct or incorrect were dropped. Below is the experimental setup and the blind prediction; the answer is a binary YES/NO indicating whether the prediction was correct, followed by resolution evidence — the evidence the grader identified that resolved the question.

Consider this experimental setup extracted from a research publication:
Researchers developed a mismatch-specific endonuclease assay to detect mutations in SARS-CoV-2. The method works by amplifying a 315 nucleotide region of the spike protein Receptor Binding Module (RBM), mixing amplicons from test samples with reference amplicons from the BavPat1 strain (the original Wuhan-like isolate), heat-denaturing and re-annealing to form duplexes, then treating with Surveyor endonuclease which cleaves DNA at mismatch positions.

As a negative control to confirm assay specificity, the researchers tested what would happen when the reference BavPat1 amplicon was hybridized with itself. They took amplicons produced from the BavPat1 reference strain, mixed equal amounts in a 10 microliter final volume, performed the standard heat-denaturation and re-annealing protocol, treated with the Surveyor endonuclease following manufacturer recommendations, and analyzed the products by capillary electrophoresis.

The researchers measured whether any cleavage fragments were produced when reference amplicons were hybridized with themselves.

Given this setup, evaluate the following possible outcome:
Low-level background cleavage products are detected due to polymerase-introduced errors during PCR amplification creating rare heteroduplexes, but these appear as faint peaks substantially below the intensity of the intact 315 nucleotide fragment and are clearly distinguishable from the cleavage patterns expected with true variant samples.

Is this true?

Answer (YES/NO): NO